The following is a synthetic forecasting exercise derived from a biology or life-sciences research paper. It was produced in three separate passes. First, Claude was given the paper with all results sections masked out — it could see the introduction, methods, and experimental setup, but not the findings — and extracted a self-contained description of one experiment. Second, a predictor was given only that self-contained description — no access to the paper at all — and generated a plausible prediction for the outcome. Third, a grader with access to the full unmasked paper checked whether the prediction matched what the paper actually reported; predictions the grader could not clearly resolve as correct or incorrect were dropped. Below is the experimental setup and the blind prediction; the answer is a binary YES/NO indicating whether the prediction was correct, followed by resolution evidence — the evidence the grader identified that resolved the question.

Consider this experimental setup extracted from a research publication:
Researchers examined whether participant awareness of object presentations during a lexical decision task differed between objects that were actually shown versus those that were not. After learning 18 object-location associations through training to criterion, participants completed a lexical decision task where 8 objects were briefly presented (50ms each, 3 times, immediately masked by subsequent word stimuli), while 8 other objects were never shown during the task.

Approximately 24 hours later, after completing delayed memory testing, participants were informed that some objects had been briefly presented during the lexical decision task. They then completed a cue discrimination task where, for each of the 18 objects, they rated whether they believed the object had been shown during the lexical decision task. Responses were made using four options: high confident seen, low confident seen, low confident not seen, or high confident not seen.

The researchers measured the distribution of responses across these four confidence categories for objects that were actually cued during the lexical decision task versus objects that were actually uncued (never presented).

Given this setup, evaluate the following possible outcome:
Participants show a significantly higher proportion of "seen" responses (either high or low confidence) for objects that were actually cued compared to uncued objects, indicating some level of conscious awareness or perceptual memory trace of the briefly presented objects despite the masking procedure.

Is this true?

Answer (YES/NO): YES